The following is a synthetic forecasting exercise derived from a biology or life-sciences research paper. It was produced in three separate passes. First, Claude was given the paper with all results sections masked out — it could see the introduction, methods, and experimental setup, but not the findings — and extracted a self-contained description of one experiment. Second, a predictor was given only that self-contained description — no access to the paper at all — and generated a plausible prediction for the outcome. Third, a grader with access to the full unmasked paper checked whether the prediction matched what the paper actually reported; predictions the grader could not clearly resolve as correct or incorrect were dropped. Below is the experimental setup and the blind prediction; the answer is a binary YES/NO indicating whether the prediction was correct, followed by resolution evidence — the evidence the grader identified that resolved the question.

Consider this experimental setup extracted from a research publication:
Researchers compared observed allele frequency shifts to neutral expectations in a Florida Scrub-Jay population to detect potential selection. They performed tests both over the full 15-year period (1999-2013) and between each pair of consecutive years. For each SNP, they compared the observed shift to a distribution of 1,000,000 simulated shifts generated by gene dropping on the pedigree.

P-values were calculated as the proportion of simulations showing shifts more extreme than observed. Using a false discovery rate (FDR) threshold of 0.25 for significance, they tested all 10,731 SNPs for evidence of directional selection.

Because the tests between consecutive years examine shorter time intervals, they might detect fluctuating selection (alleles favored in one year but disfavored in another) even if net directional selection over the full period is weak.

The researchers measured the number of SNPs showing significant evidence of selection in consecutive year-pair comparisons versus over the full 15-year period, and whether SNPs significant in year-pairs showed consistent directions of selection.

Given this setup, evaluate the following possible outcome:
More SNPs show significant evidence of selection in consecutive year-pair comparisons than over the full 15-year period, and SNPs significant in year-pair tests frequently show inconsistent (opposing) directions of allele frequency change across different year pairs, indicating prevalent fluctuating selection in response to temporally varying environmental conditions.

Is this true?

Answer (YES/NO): NO